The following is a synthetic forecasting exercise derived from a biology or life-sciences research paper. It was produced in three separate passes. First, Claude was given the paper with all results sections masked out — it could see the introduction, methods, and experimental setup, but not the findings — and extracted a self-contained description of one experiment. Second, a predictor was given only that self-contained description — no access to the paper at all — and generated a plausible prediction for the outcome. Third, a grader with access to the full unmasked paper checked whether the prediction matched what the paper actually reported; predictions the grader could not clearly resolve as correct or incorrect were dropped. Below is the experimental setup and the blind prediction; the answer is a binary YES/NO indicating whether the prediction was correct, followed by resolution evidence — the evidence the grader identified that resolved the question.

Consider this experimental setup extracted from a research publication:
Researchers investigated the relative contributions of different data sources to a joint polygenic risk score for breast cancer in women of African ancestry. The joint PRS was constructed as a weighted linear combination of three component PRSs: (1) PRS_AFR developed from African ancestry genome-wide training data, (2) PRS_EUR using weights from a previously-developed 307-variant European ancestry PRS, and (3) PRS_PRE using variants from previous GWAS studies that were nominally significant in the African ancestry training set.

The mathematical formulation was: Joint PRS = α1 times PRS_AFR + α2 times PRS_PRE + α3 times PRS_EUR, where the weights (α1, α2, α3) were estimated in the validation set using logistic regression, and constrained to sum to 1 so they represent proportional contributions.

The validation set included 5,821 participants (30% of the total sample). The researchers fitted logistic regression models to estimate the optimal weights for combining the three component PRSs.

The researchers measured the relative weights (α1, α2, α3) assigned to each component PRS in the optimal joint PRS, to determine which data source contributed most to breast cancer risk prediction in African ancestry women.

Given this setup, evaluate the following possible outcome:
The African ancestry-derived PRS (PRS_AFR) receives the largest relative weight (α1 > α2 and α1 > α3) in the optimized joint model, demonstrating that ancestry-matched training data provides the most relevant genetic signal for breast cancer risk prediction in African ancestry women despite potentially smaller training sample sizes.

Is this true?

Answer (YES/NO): NO